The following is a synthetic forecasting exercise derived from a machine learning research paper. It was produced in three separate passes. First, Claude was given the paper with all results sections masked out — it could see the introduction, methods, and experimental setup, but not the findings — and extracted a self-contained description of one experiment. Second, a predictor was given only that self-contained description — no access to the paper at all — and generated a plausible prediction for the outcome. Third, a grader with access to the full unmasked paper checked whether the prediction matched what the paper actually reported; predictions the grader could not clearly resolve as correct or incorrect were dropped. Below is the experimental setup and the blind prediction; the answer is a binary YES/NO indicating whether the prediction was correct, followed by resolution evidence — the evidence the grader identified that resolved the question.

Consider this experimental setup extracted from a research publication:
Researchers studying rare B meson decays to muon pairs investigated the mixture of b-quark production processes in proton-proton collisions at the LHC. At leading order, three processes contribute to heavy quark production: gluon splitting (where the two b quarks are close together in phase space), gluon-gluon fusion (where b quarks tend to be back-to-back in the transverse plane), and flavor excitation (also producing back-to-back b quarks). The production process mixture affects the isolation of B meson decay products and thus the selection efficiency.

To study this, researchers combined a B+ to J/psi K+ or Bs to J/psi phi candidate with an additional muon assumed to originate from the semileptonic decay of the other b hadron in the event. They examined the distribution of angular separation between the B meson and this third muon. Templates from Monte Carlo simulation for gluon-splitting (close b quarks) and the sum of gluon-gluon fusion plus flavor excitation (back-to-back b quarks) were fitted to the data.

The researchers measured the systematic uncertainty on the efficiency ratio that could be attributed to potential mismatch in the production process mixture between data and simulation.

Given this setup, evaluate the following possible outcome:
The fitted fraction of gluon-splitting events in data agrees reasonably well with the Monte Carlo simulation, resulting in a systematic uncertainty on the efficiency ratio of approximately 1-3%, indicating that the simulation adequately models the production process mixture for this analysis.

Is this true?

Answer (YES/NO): YES